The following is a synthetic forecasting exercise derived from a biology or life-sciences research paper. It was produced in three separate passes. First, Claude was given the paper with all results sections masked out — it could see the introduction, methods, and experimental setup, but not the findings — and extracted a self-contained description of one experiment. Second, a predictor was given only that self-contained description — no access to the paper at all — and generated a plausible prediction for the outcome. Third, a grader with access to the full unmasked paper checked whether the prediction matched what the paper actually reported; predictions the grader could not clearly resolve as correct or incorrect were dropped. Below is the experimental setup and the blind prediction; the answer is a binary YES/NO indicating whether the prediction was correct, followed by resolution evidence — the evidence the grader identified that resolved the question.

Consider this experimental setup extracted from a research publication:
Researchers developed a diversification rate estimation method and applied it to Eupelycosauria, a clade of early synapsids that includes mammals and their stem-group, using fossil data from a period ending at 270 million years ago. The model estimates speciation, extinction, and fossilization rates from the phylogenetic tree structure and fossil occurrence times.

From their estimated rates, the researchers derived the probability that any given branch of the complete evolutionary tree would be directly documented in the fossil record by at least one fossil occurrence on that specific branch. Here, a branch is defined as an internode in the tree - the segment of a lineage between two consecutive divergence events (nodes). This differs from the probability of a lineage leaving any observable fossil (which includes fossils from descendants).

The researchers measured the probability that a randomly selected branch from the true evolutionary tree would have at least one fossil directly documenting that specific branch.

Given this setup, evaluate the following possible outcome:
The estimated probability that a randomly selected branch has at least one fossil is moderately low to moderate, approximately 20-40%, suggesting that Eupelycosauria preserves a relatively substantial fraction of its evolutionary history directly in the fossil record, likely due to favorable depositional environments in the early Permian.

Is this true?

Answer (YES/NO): NO